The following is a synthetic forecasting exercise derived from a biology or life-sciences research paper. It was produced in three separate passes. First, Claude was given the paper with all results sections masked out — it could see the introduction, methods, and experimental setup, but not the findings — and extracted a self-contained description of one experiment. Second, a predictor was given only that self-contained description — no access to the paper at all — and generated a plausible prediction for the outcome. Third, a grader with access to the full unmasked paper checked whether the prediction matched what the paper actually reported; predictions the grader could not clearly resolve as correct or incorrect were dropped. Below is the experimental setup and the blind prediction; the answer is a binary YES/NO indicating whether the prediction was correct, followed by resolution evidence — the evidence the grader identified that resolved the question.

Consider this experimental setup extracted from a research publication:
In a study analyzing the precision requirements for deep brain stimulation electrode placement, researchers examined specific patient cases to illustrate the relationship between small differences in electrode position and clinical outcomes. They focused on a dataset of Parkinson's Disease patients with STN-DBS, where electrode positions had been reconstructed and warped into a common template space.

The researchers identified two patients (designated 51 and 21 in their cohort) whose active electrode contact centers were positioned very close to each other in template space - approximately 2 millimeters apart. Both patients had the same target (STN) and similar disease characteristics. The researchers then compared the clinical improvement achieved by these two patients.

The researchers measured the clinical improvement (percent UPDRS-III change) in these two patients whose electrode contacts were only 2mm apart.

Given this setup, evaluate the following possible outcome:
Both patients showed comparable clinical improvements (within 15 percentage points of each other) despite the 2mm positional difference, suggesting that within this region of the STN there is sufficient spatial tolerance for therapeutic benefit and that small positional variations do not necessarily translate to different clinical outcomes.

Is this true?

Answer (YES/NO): NO